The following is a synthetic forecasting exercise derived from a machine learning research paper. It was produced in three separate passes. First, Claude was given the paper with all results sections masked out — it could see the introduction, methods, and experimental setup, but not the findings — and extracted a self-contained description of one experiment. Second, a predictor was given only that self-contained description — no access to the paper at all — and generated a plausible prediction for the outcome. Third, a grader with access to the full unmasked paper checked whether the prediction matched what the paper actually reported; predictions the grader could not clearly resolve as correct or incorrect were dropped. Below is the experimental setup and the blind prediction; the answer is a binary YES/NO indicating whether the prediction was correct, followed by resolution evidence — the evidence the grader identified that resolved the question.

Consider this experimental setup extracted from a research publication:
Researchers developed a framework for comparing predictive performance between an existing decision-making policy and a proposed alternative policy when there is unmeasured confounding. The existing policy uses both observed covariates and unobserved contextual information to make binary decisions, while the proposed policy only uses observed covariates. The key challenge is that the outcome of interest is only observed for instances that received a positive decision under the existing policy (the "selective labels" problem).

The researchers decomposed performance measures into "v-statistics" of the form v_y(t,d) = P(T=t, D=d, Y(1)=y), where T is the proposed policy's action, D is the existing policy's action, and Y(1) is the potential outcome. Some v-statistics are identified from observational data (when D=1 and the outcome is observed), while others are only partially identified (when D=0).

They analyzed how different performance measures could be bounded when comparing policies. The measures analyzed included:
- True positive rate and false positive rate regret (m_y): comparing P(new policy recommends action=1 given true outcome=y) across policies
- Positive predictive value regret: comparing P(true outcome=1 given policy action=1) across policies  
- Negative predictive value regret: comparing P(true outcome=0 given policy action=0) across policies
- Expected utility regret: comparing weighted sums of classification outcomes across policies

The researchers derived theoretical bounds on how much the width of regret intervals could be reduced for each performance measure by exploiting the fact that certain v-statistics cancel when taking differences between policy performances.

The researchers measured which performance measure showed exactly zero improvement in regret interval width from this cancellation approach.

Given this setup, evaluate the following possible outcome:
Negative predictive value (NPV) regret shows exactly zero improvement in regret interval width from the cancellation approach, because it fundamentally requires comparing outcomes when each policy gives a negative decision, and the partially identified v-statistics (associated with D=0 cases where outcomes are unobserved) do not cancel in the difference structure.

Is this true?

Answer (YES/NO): NO